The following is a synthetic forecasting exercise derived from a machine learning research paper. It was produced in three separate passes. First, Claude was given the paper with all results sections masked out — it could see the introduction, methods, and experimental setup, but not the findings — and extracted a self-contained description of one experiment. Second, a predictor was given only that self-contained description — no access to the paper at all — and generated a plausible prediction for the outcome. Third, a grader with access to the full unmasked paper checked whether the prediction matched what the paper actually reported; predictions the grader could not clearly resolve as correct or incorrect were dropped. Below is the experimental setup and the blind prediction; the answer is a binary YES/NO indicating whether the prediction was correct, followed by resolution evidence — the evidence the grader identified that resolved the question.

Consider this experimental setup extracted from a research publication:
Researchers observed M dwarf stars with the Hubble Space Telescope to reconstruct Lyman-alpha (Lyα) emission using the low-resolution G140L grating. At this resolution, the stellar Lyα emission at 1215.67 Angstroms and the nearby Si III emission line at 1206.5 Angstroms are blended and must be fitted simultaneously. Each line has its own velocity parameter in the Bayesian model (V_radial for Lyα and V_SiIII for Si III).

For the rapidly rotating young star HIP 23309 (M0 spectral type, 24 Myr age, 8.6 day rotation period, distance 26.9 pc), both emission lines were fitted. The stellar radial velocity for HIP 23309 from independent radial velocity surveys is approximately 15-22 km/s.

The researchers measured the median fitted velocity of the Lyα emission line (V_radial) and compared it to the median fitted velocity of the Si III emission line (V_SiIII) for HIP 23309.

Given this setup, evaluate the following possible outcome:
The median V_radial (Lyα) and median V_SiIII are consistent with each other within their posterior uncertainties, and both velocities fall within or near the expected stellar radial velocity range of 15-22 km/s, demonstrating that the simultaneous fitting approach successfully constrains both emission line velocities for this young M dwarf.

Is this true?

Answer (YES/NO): NO